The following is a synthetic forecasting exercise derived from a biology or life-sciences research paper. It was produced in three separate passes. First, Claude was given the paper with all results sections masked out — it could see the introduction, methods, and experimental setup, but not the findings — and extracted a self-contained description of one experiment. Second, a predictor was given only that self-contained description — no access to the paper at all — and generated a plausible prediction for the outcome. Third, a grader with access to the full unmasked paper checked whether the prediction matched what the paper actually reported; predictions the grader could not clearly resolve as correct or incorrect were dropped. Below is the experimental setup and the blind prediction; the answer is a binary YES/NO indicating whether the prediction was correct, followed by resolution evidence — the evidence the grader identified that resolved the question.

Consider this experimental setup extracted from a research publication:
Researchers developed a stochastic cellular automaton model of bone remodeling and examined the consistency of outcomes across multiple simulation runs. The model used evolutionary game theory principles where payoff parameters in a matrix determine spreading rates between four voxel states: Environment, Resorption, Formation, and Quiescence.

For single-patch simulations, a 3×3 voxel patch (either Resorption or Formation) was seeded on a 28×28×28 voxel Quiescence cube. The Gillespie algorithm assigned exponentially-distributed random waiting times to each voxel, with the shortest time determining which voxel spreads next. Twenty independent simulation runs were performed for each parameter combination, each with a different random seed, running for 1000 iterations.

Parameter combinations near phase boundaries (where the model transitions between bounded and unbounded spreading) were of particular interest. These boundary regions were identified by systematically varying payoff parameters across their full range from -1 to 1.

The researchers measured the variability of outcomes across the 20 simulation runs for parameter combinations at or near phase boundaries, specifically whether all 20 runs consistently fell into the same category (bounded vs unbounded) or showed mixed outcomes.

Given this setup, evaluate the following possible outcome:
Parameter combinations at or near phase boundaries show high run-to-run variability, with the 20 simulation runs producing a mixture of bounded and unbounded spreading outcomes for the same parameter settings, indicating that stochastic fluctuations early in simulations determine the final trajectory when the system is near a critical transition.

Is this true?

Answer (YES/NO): YES